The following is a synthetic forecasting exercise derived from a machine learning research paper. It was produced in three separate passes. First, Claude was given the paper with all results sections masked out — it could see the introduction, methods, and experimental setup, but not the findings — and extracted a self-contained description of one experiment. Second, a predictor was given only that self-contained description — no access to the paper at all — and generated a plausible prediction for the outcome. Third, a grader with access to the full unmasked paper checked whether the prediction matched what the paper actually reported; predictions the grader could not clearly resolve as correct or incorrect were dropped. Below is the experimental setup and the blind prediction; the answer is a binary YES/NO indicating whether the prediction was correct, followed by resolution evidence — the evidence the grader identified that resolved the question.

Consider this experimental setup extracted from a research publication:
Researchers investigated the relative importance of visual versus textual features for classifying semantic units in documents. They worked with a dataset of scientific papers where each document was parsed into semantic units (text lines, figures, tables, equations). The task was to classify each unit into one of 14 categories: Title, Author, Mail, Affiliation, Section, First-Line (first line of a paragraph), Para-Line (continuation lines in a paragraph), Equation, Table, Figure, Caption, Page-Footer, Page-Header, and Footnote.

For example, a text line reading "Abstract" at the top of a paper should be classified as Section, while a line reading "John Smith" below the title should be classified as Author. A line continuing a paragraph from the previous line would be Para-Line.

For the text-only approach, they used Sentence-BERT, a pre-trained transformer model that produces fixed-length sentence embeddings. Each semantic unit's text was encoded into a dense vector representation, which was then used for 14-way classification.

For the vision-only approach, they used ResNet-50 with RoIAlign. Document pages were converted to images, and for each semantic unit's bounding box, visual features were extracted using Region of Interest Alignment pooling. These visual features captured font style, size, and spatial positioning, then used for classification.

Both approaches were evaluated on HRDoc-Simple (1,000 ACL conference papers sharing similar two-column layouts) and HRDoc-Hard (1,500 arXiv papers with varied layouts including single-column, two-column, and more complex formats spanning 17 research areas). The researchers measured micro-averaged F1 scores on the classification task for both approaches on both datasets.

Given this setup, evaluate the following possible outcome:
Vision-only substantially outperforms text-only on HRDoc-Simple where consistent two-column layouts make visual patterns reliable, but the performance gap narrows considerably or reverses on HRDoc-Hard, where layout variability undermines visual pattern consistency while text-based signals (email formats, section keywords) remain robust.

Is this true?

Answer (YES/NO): NO